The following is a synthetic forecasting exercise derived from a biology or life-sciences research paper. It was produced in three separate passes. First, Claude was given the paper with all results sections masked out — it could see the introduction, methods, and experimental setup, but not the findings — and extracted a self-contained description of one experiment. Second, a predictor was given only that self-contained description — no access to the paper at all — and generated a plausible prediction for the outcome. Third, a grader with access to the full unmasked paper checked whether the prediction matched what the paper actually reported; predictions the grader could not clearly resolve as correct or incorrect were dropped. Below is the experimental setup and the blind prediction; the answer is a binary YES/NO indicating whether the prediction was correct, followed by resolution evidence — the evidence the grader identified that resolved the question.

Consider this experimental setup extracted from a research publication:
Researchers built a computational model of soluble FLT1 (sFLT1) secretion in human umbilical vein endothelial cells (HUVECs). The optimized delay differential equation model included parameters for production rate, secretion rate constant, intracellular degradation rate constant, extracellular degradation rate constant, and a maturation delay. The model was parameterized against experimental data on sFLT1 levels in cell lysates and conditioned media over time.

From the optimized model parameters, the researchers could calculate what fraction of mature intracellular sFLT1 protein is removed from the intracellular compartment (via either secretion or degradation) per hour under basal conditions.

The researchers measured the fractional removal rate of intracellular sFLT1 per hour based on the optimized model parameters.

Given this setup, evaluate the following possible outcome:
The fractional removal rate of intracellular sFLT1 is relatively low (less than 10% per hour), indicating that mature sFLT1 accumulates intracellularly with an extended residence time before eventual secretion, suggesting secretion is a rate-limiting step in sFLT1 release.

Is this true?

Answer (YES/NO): NO